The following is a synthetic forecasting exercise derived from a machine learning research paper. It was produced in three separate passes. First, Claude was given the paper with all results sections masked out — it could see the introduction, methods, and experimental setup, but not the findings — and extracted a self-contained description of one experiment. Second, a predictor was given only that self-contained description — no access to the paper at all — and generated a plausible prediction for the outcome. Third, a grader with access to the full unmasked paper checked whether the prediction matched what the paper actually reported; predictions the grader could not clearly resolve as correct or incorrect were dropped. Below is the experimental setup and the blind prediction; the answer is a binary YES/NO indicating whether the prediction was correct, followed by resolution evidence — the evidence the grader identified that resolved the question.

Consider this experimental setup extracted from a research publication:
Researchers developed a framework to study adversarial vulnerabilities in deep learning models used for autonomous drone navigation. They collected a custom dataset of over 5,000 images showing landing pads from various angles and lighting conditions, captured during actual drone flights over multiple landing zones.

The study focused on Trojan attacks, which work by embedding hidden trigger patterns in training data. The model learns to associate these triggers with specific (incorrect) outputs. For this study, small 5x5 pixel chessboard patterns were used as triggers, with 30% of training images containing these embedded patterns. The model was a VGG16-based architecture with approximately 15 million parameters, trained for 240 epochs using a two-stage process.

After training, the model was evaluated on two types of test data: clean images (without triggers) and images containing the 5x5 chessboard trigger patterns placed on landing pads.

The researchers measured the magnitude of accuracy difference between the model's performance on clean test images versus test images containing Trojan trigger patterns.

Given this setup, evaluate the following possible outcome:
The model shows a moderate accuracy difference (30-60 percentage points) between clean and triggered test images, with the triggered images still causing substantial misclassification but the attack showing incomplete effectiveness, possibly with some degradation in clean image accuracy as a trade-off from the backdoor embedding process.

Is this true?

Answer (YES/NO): NO